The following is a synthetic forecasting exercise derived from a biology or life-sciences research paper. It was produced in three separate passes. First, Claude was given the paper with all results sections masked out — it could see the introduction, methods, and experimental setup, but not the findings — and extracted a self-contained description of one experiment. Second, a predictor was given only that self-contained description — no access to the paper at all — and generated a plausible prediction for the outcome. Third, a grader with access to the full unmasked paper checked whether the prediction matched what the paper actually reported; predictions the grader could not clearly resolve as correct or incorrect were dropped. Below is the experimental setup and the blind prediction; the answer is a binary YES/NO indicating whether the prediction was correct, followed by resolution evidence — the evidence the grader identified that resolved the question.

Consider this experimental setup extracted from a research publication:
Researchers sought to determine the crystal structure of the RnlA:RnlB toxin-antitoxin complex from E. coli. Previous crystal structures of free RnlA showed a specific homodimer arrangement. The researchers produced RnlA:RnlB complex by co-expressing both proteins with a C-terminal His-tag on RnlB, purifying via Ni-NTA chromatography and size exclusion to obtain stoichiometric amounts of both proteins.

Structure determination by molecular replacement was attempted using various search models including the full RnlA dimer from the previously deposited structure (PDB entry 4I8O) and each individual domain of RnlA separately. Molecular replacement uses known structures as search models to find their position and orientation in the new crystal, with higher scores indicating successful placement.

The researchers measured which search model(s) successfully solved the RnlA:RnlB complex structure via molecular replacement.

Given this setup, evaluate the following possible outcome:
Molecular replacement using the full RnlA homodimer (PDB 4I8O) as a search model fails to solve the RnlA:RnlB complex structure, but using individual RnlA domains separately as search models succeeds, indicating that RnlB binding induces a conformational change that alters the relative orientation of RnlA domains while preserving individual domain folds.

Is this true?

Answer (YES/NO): YES